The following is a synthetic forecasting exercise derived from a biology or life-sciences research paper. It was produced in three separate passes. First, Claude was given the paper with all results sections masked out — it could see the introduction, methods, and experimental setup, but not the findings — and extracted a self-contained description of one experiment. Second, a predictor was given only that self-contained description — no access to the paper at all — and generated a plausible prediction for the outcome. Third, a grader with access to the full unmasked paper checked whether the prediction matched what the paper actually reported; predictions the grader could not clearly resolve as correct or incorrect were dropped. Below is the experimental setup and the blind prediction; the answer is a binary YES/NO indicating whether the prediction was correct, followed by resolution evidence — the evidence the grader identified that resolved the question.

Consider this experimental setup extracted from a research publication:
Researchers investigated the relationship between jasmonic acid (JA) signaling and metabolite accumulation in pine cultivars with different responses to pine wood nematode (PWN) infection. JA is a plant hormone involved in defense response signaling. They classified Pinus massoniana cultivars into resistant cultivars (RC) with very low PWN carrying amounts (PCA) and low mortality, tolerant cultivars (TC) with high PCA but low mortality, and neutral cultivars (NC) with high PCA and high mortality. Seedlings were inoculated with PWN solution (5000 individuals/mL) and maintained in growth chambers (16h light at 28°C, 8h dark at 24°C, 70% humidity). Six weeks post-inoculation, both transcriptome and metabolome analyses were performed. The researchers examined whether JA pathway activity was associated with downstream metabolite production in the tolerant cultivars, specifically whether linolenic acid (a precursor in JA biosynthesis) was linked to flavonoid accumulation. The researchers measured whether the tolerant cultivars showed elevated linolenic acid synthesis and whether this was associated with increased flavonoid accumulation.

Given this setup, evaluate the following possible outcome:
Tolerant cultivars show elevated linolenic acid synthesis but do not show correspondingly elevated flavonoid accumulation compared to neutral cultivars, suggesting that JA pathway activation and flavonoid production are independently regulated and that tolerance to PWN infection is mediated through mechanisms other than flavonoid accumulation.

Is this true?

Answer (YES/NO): NO